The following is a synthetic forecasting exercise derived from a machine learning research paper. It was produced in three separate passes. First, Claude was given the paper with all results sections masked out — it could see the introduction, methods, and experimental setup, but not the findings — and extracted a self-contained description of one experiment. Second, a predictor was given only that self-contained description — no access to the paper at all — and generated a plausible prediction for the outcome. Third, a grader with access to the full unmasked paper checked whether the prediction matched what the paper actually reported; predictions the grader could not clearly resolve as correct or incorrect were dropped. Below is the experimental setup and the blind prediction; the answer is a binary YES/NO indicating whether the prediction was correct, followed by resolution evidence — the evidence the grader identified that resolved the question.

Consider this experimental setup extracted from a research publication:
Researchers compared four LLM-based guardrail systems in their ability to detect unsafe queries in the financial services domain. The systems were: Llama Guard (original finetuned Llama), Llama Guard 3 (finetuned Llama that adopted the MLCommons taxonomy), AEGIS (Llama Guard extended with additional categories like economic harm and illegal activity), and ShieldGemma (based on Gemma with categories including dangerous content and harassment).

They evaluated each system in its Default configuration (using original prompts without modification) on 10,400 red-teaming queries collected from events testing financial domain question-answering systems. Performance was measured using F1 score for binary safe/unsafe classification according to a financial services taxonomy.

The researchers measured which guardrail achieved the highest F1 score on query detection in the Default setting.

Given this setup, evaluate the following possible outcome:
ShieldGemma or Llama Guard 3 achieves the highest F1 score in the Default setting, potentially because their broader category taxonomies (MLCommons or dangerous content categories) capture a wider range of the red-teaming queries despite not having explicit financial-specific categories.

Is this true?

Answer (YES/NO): YES